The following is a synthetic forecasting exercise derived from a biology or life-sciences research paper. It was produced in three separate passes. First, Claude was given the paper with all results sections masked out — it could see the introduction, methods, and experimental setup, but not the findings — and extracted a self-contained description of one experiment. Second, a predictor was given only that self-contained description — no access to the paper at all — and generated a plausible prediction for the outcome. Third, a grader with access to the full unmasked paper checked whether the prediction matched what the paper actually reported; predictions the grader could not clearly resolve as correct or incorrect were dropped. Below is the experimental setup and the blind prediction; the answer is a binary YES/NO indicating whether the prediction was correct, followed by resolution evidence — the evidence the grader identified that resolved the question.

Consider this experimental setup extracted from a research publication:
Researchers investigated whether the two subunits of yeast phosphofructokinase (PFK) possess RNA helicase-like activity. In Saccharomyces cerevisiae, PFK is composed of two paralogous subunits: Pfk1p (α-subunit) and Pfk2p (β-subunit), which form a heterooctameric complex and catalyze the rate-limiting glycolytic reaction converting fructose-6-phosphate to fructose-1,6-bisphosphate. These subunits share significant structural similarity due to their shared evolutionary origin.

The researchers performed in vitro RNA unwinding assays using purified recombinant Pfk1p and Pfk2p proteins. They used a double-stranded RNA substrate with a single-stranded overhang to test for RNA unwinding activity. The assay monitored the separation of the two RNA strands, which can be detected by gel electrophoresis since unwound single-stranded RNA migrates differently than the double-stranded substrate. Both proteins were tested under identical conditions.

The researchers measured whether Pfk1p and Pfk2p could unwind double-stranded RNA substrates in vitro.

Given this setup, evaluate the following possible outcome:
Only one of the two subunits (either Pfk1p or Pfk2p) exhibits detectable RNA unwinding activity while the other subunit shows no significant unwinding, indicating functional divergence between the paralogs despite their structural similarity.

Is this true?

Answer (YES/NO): YES